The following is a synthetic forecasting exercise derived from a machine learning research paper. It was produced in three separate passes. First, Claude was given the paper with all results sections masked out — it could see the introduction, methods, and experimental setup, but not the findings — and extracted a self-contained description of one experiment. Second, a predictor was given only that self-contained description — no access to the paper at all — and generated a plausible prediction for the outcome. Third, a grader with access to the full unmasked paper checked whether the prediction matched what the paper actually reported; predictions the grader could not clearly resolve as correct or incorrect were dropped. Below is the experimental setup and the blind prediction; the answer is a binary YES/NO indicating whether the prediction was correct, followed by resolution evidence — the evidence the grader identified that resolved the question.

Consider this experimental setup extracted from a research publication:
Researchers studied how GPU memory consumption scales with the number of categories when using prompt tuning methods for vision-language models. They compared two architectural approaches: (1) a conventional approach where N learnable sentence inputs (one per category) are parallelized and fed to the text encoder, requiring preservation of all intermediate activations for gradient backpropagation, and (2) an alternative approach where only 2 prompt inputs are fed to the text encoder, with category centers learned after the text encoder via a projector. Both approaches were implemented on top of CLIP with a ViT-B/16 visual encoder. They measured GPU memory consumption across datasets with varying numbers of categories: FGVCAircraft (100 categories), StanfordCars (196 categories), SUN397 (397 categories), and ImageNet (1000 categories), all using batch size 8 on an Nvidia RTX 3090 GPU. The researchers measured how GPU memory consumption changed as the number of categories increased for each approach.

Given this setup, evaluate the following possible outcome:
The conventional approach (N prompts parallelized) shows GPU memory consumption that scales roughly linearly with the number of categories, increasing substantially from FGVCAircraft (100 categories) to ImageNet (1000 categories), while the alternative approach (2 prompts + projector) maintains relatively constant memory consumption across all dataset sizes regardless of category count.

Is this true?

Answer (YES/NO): YES